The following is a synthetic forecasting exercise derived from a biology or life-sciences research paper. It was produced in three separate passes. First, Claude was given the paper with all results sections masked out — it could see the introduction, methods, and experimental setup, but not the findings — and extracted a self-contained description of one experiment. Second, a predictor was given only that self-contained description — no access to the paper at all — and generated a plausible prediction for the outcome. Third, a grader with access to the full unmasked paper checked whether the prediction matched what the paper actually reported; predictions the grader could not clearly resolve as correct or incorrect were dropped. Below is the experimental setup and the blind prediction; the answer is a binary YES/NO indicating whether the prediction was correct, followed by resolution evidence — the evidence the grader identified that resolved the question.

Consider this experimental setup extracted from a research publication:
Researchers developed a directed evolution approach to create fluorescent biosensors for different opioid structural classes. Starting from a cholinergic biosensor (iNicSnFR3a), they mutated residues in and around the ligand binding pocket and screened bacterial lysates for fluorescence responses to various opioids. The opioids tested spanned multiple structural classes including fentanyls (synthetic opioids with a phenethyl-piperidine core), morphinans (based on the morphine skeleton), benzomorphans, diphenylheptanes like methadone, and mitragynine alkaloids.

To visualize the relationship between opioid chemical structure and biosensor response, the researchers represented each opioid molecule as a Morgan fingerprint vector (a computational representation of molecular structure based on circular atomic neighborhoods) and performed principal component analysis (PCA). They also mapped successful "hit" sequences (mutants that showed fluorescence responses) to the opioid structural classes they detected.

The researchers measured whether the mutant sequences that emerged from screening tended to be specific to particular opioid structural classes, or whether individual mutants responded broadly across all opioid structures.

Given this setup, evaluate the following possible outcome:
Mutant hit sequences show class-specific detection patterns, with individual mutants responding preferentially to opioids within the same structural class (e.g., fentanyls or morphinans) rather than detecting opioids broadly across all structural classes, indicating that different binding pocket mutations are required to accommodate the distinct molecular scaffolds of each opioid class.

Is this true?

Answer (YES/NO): YES